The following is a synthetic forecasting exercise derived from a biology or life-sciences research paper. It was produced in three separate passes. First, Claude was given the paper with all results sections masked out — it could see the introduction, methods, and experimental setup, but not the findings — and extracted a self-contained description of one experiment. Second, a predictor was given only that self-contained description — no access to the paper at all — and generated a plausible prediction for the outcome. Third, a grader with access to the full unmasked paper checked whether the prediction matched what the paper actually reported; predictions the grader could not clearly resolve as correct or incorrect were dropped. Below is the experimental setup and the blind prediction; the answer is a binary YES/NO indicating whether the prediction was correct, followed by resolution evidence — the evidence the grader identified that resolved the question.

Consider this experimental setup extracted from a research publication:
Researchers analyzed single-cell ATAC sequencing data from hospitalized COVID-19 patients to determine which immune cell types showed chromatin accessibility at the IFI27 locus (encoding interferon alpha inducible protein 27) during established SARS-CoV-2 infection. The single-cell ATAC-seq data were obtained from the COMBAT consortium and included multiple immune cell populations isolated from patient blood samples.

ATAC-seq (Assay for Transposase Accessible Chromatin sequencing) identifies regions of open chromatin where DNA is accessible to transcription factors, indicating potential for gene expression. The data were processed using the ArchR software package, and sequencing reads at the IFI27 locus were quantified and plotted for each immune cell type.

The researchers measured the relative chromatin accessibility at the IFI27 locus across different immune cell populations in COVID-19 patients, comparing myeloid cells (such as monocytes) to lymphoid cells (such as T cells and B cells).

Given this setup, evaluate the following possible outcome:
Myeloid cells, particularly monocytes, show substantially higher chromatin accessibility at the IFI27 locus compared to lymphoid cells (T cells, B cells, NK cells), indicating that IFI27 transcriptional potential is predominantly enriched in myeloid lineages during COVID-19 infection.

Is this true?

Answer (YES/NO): YES